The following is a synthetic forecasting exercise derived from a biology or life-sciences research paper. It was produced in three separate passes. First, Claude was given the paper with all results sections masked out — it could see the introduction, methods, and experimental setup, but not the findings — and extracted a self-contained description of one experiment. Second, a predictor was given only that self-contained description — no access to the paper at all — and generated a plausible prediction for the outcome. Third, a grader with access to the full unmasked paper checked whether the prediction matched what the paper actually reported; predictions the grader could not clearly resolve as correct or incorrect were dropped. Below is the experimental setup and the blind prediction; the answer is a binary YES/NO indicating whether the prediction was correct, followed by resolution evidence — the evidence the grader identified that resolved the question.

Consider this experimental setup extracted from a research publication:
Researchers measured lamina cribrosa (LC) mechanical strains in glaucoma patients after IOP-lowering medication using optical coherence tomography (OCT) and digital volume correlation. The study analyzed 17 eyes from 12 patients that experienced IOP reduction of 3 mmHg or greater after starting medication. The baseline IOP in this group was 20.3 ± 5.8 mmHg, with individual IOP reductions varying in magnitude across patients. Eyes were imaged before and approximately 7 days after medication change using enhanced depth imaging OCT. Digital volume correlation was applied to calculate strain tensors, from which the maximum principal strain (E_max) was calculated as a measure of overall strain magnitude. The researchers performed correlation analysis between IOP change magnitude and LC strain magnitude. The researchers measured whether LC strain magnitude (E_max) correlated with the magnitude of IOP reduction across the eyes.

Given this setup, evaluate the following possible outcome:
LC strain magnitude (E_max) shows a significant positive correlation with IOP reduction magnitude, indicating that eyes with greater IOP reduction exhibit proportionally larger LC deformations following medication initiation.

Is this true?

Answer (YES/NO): YES